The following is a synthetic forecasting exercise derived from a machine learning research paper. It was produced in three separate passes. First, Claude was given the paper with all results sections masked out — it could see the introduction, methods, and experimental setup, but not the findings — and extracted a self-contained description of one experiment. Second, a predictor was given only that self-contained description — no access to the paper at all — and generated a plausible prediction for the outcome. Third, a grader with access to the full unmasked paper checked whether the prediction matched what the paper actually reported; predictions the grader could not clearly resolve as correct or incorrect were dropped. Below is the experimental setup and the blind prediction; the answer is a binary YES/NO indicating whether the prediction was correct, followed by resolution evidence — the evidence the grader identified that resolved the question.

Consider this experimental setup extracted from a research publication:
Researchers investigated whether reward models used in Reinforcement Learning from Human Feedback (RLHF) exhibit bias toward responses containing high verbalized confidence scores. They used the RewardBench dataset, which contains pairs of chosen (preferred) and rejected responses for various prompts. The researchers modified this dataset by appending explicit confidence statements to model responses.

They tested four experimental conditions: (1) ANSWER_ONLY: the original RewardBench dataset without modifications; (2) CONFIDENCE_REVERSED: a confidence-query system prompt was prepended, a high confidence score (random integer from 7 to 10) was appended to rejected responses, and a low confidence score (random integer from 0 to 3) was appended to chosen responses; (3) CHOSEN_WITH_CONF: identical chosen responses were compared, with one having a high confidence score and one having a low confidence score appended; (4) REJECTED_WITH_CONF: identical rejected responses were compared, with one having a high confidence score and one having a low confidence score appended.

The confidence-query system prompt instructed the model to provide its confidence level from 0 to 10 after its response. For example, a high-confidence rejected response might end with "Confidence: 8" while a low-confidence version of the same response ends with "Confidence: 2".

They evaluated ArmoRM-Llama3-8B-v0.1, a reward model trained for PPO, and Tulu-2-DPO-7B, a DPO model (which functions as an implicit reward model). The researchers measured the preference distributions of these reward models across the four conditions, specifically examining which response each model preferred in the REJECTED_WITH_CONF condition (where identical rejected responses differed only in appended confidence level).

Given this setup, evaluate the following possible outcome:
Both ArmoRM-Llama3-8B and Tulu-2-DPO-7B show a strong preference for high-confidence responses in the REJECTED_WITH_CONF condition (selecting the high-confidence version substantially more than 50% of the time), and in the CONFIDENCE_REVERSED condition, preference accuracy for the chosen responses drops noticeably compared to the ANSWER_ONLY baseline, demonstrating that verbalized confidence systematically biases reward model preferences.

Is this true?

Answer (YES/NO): YES